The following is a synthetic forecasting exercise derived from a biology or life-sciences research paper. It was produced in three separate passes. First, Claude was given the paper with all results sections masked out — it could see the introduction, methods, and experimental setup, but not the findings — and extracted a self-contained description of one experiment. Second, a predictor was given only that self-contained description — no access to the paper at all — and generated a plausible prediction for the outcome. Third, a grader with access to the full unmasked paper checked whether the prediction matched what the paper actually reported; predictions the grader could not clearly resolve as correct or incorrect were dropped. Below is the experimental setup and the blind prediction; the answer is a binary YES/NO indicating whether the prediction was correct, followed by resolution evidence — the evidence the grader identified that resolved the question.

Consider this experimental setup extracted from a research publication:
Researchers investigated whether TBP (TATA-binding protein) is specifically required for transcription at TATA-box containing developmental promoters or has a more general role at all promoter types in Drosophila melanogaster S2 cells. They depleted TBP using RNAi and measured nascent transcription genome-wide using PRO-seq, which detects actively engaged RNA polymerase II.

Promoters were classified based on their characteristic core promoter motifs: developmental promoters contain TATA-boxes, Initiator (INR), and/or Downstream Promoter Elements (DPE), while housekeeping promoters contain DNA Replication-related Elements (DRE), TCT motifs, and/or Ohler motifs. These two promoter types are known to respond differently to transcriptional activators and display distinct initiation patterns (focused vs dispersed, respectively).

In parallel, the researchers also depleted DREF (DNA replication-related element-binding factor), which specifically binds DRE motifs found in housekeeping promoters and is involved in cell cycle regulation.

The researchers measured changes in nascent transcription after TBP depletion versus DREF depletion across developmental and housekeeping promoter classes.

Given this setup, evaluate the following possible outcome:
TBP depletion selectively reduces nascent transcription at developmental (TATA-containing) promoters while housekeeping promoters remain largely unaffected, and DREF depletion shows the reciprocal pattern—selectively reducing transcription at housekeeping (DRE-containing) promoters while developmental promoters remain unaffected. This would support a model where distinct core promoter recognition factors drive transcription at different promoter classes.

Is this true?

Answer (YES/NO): YES